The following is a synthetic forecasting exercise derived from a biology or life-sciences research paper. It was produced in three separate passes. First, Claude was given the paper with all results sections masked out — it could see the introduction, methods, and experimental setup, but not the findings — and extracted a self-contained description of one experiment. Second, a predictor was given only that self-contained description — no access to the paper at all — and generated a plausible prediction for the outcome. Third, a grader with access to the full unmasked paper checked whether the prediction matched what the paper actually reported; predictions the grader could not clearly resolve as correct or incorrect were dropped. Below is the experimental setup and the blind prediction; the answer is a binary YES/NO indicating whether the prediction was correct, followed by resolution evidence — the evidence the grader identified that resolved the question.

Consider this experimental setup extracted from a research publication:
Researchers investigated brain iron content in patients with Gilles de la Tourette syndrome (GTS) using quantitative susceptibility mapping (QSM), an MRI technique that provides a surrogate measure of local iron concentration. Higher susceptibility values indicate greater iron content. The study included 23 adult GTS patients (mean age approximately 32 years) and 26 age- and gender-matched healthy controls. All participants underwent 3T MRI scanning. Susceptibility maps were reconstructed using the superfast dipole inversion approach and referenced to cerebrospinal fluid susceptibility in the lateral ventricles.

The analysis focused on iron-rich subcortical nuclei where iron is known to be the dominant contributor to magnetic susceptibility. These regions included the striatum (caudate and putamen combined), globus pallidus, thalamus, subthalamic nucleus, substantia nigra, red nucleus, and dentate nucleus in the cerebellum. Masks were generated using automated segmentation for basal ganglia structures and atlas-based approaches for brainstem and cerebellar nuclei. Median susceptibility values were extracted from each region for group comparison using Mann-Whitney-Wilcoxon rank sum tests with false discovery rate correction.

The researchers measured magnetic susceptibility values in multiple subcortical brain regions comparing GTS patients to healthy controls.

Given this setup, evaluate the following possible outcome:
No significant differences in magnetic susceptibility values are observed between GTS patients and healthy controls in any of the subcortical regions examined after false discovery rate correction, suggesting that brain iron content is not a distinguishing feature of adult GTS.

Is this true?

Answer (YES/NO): NO